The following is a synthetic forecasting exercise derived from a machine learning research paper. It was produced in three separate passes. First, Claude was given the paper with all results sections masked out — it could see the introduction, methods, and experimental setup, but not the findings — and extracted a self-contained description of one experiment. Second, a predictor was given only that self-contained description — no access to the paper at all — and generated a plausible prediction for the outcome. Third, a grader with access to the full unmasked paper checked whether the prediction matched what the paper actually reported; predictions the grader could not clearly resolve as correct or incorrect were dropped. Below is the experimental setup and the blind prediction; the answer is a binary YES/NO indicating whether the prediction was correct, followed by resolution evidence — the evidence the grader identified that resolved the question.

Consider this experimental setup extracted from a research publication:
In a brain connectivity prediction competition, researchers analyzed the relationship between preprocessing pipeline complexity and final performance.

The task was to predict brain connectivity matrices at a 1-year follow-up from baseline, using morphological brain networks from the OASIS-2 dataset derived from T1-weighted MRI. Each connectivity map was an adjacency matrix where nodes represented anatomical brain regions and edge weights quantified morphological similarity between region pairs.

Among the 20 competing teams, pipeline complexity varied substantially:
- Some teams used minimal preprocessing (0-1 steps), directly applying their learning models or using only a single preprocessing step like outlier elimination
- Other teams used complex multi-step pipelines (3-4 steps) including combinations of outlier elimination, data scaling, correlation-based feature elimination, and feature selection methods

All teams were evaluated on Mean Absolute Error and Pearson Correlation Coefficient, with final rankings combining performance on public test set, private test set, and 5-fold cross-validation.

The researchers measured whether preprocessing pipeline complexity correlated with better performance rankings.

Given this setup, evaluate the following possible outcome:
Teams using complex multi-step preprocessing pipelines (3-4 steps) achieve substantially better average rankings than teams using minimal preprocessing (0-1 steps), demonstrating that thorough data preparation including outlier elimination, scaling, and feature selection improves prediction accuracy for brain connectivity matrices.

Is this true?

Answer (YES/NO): NO